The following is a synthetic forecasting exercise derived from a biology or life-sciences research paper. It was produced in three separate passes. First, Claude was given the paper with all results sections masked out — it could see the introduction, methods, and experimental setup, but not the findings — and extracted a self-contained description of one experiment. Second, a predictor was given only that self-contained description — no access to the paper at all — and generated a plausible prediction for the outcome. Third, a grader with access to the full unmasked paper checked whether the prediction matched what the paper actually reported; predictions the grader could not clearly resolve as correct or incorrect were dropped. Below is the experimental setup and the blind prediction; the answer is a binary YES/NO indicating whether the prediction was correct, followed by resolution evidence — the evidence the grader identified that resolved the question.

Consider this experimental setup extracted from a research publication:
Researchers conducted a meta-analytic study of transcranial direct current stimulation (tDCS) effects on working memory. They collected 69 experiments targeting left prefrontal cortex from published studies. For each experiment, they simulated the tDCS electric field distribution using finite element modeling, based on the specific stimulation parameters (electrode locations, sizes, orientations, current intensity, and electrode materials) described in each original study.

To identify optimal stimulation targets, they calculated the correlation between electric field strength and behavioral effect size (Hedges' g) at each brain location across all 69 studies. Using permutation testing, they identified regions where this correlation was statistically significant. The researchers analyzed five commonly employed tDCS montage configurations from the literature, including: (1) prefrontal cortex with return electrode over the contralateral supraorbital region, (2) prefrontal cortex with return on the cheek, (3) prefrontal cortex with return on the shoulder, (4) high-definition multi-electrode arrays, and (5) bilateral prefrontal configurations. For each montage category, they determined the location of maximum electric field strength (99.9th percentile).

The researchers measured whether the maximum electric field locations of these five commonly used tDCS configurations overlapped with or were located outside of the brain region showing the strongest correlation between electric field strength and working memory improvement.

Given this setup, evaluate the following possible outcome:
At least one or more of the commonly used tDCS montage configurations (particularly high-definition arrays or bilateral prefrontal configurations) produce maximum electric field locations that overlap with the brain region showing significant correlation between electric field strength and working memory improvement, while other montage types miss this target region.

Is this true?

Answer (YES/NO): NO